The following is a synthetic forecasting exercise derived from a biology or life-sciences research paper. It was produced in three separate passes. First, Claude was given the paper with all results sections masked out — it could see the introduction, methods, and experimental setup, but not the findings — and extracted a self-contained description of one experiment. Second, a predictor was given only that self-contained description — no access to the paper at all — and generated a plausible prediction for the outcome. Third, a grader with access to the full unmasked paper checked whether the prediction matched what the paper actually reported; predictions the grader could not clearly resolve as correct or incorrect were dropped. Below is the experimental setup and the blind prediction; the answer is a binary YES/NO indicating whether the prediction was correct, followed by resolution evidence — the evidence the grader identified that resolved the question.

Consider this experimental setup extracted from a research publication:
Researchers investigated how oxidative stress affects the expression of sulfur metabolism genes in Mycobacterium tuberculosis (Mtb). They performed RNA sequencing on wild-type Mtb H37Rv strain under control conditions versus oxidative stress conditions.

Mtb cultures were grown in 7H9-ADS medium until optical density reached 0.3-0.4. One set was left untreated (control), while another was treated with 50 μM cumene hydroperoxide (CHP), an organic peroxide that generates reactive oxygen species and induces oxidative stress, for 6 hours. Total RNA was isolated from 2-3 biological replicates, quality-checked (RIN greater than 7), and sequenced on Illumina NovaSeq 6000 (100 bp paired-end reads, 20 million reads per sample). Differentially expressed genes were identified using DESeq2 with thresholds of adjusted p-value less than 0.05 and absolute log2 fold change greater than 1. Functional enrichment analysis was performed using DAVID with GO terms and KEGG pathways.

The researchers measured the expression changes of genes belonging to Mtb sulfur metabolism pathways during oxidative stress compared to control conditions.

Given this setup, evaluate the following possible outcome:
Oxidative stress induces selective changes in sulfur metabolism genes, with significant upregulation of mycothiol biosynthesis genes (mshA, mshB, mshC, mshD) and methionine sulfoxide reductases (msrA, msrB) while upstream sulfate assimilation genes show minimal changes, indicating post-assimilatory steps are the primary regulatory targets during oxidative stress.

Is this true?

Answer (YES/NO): NO